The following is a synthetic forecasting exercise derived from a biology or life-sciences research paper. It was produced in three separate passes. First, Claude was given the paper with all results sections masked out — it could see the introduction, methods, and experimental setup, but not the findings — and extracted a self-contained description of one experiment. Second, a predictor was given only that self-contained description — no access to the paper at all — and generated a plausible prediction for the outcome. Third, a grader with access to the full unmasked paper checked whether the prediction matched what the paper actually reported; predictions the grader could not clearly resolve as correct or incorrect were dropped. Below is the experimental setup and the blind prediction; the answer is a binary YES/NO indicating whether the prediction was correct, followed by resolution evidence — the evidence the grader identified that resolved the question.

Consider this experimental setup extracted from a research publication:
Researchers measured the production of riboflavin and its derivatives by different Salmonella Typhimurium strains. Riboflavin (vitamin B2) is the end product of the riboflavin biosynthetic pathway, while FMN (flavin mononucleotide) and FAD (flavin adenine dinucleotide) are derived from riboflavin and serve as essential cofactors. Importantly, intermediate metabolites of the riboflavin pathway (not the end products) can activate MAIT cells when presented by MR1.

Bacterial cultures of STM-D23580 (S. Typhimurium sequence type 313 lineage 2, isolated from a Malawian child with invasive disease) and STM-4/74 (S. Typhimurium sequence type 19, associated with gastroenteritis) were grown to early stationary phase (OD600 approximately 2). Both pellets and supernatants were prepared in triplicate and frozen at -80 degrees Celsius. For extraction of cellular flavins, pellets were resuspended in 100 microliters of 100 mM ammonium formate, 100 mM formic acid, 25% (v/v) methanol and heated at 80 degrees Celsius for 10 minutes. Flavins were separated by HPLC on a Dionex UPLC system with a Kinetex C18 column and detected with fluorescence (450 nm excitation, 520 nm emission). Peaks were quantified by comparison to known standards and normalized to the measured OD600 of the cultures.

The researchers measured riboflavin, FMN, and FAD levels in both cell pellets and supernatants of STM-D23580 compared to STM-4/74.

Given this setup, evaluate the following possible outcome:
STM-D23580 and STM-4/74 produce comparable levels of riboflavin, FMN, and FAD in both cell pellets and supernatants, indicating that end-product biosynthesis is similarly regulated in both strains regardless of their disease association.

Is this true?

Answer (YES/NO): NO